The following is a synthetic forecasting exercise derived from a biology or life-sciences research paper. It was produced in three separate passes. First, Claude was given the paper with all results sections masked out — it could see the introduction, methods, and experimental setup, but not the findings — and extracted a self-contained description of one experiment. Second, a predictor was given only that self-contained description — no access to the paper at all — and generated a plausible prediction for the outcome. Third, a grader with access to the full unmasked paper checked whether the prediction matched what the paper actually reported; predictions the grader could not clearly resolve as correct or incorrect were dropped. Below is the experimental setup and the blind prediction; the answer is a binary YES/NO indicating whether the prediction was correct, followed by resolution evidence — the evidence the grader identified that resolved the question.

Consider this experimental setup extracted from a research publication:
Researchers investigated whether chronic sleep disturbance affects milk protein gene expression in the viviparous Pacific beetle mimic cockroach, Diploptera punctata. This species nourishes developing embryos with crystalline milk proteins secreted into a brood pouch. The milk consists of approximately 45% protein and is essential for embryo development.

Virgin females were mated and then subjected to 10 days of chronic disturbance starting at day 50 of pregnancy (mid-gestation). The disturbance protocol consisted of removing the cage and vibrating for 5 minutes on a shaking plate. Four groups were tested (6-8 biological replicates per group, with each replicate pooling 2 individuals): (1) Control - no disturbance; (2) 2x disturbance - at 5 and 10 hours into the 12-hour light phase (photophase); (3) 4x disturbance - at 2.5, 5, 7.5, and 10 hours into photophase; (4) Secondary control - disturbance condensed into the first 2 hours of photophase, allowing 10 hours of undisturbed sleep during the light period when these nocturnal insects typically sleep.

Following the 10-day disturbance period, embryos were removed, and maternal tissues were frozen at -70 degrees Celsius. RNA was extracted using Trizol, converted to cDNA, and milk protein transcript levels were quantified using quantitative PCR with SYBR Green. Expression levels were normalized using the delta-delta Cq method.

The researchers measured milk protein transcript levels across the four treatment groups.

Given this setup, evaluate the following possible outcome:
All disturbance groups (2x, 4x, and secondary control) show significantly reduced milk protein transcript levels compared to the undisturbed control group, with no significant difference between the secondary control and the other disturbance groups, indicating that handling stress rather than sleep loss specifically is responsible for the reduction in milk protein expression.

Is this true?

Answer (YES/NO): NO